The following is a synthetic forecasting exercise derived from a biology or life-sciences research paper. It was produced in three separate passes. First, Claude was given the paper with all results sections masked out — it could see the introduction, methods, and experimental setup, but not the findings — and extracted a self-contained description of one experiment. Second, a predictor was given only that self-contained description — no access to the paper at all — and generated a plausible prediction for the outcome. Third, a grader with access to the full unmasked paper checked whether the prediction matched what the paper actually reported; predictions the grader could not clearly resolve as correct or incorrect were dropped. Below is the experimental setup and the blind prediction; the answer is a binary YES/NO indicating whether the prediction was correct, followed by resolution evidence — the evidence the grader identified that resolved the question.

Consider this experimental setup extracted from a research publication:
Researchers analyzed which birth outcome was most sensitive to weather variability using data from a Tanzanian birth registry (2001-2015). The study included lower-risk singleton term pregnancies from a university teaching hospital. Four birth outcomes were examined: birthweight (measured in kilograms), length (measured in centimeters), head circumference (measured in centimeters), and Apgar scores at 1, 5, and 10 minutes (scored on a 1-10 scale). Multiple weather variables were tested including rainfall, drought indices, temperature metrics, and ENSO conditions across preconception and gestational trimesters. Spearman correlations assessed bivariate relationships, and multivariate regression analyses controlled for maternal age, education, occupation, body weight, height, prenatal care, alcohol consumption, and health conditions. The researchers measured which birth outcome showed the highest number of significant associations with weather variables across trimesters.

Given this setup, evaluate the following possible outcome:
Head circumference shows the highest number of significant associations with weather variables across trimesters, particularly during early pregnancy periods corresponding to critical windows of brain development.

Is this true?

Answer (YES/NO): NO